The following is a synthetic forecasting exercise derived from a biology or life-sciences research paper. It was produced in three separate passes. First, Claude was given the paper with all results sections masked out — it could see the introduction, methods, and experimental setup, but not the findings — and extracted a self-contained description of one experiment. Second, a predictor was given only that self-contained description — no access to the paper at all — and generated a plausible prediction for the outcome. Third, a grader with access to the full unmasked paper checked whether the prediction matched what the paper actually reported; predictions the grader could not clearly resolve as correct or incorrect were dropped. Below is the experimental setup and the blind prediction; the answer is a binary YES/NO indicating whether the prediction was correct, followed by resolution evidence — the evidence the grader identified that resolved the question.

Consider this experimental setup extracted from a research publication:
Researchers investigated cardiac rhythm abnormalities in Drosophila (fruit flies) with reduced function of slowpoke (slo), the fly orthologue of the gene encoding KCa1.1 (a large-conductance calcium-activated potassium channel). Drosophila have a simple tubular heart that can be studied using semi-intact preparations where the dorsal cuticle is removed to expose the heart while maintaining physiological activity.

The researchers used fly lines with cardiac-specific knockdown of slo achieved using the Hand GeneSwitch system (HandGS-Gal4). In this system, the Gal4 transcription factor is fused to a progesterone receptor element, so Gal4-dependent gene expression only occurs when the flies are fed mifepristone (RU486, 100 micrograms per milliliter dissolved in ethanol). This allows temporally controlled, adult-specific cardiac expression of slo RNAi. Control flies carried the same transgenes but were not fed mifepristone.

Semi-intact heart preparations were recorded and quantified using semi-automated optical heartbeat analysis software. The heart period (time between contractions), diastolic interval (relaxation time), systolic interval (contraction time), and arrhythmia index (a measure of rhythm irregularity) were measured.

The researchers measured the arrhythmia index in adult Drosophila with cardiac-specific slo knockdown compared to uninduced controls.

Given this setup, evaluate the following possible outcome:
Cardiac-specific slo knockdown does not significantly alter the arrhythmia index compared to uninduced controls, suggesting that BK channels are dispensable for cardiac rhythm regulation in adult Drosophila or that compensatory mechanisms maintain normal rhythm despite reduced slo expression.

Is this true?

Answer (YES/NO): NO